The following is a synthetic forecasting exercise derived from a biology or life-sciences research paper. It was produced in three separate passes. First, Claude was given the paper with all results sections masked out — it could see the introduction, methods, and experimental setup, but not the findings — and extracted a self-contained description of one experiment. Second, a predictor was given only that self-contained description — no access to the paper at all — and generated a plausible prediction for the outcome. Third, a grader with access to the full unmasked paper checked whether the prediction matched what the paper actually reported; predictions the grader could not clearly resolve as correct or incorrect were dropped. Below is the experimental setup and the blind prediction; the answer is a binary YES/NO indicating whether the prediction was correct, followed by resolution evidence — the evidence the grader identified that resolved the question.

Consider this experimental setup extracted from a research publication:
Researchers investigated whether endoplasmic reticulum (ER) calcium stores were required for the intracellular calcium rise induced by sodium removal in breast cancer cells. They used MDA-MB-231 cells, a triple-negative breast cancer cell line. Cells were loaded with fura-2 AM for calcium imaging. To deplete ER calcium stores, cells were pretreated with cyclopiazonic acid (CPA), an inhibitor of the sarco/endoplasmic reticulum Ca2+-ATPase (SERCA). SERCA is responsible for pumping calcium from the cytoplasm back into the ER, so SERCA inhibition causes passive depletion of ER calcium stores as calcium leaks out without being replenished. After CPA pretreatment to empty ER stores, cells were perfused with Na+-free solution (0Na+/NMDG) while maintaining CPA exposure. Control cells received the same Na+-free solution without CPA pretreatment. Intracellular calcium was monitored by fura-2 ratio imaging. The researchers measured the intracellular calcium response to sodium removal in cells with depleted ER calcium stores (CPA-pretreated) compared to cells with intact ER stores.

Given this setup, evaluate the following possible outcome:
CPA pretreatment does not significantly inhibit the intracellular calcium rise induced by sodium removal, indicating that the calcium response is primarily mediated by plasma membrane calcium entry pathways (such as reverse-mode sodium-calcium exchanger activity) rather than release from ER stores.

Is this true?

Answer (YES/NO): NO